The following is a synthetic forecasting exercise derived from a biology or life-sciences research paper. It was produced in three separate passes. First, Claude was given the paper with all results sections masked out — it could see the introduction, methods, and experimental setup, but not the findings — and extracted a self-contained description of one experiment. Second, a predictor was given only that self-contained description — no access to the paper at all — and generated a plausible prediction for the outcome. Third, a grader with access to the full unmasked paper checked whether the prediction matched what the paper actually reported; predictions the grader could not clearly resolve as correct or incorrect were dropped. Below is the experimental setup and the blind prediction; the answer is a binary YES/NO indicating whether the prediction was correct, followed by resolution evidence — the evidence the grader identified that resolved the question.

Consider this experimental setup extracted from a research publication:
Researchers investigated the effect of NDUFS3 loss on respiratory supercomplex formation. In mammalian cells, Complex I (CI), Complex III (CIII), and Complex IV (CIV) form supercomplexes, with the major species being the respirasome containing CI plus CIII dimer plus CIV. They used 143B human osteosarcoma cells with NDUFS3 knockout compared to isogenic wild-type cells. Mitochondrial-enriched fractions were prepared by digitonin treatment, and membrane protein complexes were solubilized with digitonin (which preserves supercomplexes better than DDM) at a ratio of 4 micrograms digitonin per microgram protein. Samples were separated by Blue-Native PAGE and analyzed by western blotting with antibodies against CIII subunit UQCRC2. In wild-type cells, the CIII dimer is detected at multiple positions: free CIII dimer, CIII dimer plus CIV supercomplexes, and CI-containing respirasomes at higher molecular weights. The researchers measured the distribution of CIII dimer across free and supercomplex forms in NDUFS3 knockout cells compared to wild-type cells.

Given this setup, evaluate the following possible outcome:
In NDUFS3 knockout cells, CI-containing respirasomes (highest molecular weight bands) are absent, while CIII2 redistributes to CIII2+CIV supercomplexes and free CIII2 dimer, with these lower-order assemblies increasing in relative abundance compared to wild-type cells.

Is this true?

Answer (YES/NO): NO